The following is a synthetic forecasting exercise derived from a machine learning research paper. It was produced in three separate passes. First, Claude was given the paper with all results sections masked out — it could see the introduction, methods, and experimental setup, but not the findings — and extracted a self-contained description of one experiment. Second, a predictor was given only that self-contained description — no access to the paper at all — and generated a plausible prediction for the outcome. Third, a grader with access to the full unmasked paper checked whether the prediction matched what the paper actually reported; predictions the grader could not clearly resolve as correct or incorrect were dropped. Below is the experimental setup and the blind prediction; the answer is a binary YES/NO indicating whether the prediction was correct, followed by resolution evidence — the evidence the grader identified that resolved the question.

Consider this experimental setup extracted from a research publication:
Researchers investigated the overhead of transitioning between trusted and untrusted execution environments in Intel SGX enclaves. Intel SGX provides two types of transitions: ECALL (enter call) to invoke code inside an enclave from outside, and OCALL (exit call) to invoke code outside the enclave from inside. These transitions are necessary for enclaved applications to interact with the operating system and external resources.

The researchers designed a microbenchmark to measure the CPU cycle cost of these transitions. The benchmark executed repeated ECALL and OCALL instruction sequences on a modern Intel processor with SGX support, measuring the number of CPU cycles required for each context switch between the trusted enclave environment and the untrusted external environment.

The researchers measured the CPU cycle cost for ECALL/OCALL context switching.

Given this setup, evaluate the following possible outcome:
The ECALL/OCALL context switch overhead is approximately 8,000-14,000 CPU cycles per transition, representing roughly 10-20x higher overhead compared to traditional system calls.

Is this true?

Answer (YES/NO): NO